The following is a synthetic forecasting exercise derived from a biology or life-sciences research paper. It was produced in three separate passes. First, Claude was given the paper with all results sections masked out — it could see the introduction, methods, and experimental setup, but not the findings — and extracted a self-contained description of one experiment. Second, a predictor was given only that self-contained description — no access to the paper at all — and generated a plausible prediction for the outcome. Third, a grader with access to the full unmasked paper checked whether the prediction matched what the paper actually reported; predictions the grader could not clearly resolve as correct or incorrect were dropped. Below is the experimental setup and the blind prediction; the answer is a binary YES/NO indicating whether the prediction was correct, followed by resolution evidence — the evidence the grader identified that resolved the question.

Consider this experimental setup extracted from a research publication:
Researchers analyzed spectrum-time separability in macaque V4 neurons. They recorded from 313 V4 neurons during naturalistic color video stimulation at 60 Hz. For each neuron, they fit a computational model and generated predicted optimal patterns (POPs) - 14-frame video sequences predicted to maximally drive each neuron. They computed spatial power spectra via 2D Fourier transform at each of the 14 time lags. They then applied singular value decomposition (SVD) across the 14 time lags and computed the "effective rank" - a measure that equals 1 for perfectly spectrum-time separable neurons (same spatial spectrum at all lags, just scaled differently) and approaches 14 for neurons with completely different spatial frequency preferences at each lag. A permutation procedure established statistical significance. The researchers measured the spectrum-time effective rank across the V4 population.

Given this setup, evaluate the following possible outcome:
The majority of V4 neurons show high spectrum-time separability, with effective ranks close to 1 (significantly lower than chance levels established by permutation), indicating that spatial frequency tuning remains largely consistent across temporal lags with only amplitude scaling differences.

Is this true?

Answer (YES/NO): YES